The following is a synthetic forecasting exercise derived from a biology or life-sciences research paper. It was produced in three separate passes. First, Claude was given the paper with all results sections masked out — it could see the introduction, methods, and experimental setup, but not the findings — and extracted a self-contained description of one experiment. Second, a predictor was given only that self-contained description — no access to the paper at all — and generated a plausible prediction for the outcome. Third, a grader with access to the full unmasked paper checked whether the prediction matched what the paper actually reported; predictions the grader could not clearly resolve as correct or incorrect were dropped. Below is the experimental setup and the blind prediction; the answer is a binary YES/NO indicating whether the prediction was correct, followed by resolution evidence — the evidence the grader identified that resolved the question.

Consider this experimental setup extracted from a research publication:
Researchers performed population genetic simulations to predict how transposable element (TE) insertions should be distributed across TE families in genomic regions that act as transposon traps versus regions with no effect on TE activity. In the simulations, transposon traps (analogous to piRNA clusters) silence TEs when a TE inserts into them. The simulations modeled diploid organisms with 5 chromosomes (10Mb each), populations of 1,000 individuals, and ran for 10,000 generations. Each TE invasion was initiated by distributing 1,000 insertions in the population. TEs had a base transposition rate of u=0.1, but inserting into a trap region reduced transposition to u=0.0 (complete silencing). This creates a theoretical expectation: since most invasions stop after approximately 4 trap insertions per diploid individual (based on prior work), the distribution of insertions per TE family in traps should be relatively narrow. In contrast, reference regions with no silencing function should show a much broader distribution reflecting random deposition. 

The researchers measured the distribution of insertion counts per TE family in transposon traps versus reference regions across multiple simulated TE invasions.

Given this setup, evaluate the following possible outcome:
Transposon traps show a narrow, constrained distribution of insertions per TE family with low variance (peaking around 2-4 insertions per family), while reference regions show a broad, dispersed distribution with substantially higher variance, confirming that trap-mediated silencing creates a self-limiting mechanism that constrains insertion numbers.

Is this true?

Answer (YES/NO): YES